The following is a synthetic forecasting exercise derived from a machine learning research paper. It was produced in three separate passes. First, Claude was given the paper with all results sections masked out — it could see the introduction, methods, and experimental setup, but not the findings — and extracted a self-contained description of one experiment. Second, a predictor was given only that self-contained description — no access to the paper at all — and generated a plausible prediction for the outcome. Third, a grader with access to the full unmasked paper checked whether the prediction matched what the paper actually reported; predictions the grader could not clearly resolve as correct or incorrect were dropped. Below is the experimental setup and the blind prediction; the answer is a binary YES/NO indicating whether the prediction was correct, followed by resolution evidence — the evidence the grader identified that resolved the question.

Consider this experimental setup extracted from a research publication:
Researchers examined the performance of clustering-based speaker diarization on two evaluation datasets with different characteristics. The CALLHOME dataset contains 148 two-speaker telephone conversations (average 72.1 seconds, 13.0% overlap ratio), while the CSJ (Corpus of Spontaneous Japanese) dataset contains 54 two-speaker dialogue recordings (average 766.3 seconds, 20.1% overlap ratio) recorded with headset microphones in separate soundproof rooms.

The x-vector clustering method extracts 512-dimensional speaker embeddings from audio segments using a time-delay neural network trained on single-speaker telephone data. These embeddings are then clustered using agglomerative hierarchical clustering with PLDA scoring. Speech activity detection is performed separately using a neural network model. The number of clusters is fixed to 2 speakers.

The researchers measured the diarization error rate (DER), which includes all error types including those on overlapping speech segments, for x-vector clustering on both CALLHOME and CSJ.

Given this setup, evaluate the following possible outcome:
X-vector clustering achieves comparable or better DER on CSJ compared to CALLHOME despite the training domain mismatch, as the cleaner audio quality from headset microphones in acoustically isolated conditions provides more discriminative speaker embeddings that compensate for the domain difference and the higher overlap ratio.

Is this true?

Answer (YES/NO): NO